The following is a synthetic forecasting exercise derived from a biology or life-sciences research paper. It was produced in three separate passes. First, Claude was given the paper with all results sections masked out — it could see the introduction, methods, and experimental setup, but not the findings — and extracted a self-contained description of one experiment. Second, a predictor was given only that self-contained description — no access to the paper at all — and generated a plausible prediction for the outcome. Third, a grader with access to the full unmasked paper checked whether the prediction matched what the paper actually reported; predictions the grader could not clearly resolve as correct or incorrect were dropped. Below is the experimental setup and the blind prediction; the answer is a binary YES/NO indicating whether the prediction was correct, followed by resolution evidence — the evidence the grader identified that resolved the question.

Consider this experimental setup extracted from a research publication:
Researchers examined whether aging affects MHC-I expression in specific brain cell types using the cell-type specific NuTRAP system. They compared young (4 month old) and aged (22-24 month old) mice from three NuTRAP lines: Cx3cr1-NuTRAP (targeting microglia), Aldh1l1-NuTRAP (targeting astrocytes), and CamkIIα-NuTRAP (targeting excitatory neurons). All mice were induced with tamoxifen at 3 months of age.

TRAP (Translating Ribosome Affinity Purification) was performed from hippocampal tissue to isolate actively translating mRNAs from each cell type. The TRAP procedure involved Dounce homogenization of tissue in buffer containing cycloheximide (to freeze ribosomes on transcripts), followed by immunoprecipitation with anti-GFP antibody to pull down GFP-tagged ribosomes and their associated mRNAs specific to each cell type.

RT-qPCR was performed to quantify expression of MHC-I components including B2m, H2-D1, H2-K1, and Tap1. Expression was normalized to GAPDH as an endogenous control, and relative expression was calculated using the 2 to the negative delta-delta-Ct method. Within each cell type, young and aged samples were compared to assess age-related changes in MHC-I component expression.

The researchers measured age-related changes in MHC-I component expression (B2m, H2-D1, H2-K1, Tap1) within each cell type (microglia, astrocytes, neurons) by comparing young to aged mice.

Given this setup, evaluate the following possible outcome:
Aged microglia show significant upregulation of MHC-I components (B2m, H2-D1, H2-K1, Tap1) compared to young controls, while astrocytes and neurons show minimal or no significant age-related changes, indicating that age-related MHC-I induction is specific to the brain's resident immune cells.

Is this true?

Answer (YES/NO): YES